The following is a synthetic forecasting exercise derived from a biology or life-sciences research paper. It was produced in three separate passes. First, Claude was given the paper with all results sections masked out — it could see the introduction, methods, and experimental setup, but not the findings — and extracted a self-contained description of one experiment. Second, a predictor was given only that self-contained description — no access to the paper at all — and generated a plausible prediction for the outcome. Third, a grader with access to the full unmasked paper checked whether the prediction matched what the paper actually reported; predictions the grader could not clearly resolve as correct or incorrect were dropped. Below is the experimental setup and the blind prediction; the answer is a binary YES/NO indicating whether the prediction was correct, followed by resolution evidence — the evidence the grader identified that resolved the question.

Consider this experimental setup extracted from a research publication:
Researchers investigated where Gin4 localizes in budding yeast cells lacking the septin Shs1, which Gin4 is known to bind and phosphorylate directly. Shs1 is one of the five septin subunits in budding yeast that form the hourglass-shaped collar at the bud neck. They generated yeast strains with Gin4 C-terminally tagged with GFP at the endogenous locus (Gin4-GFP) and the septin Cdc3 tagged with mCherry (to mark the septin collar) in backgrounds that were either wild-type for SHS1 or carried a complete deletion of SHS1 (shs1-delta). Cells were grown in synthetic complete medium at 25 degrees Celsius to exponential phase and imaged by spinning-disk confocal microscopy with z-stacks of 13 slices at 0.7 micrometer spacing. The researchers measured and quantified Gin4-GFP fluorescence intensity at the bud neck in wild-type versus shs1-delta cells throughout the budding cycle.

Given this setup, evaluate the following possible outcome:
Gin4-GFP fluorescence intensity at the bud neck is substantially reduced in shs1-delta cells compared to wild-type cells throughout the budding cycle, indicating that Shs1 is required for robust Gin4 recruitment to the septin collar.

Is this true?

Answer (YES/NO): YES